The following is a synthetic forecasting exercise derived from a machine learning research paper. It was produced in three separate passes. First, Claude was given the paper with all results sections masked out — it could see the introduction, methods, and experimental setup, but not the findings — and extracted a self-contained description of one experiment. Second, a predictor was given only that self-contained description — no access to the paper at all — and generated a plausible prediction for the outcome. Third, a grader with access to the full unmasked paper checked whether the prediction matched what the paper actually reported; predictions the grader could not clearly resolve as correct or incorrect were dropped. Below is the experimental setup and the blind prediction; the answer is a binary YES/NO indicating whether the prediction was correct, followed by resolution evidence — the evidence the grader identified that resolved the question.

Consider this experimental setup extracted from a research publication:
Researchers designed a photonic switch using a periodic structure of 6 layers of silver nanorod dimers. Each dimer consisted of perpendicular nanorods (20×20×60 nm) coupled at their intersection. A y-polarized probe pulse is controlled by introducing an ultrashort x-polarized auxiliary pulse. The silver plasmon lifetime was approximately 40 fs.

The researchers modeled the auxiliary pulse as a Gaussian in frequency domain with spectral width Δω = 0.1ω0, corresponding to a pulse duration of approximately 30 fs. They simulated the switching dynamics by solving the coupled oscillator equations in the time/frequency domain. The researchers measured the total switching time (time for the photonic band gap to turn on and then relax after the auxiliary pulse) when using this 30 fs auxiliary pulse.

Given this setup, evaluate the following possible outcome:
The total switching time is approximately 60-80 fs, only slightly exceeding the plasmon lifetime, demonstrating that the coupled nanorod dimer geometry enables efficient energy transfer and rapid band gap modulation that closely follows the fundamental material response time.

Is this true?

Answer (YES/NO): NO